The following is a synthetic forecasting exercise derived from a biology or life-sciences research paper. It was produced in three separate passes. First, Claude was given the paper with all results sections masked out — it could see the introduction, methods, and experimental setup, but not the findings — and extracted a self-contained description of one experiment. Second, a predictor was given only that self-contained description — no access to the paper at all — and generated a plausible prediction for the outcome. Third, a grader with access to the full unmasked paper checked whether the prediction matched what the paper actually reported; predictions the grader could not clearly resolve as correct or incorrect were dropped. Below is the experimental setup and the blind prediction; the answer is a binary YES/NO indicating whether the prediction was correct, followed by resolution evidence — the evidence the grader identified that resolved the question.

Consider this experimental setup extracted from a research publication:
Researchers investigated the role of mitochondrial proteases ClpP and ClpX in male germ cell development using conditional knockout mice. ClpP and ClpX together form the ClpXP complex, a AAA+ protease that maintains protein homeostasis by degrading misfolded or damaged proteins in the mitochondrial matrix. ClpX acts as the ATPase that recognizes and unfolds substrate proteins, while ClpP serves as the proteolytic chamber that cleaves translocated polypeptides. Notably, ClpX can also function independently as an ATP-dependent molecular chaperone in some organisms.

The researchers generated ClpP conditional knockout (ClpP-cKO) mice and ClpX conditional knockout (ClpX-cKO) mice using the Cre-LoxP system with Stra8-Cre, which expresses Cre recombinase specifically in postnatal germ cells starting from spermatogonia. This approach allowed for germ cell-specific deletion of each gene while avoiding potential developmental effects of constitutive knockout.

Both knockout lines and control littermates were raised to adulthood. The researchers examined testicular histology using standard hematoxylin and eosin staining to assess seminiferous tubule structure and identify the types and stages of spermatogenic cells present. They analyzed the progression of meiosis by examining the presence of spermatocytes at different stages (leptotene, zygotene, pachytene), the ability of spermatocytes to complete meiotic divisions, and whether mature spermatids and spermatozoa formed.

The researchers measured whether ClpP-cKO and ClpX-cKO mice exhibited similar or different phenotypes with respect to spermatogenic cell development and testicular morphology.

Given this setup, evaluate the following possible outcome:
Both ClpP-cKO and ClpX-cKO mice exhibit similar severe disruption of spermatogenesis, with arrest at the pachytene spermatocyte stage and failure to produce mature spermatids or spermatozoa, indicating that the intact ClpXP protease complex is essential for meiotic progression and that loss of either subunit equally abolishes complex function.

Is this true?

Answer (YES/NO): NO